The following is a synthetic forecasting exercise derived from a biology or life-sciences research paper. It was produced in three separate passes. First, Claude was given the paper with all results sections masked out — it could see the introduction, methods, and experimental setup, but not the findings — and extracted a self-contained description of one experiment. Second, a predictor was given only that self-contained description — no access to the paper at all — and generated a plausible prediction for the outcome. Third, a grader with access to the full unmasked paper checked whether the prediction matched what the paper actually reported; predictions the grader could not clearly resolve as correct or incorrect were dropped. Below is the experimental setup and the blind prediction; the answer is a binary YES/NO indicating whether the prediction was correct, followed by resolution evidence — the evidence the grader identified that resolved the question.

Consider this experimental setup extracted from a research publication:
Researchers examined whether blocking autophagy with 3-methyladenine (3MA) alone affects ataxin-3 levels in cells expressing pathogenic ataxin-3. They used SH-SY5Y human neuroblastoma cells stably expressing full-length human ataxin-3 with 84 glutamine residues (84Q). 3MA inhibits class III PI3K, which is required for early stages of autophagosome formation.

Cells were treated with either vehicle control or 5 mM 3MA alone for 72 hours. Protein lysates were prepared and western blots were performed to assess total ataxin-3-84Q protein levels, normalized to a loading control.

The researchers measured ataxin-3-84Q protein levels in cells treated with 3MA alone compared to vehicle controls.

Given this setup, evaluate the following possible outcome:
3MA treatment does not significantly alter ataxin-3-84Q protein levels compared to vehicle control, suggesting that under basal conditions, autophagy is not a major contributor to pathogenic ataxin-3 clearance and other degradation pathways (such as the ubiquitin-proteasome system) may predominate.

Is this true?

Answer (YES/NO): NO